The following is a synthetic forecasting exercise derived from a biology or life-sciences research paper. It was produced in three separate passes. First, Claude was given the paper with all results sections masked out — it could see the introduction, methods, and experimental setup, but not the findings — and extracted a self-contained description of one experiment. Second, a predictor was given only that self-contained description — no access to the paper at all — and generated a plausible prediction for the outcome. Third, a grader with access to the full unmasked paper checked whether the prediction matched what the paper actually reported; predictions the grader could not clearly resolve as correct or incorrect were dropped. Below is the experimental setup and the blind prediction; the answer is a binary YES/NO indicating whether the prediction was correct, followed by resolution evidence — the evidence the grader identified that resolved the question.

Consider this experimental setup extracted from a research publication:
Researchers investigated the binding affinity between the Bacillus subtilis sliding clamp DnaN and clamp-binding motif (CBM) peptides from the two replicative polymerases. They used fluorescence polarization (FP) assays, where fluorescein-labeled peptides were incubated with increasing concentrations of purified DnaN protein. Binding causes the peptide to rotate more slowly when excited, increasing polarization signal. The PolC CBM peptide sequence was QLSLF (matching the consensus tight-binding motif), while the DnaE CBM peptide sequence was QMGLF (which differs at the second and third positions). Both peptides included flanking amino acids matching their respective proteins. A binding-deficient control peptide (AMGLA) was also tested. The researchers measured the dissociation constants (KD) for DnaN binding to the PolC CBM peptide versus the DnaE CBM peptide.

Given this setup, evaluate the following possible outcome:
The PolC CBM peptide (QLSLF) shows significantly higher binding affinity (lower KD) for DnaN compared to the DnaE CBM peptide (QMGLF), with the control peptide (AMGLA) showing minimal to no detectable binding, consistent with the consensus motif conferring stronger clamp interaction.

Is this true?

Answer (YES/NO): YES